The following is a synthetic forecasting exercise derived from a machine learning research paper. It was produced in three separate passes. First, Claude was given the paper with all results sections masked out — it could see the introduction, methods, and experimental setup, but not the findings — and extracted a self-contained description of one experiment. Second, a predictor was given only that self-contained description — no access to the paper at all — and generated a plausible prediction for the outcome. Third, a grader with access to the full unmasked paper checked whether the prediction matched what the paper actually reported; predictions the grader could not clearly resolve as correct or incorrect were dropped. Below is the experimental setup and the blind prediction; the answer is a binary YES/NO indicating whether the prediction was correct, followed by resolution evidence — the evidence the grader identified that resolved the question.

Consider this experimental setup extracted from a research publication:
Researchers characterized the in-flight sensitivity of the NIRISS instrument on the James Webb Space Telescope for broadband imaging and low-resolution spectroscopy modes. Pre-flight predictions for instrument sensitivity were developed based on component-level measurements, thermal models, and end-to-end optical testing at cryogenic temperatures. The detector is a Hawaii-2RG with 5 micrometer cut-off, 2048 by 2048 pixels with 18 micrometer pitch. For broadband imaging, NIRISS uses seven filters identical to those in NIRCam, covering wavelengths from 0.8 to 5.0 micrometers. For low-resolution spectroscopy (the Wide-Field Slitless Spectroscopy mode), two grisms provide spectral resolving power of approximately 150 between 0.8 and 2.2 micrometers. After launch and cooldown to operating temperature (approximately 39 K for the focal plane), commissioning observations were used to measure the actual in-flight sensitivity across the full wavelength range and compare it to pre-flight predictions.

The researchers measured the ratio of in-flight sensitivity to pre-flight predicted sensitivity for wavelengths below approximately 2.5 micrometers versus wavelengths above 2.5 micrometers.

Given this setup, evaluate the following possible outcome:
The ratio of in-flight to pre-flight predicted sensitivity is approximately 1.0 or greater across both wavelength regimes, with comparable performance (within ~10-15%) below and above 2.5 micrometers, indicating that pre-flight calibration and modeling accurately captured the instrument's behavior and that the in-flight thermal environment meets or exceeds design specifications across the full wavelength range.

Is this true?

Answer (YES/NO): NO